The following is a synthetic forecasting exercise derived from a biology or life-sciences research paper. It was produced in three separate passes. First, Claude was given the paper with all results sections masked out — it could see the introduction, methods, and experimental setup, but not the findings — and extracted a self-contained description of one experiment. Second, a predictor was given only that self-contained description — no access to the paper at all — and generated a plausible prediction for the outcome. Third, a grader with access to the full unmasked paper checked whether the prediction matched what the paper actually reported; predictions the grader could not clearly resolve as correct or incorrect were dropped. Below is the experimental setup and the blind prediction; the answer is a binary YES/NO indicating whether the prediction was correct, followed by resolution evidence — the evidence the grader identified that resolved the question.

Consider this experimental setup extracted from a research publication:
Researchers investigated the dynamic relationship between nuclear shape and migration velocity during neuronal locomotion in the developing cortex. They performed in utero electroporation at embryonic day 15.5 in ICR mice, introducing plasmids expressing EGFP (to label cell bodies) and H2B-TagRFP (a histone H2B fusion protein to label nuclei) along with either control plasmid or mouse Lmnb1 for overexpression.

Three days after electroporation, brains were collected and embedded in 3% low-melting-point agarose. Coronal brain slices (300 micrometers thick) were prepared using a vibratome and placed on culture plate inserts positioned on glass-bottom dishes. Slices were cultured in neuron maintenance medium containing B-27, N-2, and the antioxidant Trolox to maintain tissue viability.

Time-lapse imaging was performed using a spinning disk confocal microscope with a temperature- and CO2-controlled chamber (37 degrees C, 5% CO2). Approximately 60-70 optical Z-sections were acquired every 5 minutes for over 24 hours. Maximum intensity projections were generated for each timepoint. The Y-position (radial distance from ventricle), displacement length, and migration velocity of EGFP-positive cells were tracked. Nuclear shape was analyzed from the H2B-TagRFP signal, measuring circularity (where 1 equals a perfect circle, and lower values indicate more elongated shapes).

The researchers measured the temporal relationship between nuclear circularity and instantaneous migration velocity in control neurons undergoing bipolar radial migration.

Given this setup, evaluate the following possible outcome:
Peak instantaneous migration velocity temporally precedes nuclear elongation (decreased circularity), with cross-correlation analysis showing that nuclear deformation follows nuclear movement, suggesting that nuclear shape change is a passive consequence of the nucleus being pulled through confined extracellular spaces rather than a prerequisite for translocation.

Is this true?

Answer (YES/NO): NO